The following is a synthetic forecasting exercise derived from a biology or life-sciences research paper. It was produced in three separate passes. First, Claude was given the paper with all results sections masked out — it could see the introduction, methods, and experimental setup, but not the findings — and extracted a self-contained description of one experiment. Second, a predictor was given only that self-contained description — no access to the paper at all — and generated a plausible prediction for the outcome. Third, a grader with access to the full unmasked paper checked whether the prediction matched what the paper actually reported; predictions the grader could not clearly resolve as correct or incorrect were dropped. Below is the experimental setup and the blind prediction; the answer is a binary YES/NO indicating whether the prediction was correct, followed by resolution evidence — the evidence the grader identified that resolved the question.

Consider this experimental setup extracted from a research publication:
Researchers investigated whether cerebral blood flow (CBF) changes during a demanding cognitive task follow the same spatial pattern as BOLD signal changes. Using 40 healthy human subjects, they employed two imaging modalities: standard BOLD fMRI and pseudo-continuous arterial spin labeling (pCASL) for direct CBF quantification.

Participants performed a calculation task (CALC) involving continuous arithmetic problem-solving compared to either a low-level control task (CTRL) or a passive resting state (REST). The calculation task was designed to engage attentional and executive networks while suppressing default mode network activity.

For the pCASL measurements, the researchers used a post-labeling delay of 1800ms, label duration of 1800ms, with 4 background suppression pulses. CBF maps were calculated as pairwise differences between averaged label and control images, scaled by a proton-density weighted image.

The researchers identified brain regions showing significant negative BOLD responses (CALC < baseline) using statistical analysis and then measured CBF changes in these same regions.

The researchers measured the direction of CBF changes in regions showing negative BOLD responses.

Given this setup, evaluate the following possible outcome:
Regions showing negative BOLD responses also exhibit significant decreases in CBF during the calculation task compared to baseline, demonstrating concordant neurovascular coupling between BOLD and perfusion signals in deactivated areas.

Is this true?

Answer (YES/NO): NO